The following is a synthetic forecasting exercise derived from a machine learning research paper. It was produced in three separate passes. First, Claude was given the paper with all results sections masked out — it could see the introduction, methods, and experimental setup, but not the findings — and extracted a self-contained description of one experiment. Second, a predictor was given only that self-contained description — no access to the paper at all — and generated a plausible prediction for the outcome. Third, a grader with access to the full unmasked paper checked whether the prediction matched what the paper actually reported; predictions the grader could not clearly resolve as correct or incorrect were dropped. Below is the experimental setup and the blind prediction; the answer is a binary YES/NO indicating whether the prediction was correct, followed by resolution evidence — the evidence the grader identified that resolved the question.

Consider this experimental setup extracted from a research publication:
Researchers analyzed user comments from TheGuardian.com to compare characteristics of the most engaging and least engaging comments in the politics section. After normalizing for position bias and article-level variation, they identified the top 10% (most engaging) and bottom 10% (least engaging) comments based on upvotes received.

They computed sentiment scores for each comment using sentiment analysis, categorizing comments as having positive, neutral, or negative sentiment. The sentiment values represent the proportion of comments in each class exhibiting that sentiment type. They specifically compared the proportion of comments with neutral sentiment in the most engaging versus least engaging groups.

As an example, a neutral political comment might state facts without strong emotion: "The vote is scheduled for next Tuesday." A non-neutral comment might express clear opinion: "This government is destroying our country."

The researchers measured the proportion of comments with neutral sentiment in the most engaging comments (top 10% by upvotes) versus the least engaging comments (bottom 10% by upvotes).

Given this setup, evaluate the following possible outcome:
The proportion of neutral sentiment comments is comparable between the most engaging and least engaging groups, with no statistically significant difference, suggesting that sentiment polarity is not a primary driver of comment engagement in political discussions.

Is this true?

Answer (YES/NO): NO